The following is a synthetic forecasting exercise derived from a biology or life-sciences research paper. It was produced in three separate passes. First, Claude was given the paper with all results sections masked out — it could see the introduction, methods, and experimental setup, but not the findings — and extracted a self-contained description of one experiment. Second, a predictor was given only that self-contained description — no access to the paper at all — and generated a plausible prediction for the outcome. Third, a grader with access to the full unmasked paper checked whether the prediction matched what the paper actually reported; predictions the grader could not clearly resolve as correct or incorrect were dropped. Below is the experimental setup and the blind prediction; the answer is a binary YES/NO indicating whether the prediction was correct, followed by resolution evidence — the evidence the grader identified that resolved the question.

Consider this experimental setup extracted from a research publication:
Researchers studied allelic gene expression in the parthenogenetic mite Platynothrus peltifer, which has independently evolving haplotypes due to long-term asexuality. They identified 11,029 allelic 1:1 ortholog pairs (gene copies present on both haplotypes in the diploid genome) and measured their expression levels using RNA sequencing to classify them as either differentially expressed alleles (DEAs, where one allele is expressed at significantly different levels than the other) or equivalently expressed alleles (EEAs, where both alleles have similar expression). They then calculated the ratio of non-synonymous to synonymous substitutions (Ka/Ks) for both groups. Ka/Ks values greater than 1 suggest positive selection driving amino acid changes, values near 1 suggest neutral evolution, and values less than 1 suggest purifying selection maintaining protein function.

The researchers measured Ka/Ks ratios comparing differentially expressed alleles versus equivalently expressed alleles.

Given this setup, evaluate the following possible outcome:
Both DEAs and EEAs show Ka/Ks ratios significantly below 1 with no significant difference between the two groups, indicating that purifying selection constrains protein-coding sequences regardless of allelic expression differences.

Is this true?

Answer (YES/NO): NO